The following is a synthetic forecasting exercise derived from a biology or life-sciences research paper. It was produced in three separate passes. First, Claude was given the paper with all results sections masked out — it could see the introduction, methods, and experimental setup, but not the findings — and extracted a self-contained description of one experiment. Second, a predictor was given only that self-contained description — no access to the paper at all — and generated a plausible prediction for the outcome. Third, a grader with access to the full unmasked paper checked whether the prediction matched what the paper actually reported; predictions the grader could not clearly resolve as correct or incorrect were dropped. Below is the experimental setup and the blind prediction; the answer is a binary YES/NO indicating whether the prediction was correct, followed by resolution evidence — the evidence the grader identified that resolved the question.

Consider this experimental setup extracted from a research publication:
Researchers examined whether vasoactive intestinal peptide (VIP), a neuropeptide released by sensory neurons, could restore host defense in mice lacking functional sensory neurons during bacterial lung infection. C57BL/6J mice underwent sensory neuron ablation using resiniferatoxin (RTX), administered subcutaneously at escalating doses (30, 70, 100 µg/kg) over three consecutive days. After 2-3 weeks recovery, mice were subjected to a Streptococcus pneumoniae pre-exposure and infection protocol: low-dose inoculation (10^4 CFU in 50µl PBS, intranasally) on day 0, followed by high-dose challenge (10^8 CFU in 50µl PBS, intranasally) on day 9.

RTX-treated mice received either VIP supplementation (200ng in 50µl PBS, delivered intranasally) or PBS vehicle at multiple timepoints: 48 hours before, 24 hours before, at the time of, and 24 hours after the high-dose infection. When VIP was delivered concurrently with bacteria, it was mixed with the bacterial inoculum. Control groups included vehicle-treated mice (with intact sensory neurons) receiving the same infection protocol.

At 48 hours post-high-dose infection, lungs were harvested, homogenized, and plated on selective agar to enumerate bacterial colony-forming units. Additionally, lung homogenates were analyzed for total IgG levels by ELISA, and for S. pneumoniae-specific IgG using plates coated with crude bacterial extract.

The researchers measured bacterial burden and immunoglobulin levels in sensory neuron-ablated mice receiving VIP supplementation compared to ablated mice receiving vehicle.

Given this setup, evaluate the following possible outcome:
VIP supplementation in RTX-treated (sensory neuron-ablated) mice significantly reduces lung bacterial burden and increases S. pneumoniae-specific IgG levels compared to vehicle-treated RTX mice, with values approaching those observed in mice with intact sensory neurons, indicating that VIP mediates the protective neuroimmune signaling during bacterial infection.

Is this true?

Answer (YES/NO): YES